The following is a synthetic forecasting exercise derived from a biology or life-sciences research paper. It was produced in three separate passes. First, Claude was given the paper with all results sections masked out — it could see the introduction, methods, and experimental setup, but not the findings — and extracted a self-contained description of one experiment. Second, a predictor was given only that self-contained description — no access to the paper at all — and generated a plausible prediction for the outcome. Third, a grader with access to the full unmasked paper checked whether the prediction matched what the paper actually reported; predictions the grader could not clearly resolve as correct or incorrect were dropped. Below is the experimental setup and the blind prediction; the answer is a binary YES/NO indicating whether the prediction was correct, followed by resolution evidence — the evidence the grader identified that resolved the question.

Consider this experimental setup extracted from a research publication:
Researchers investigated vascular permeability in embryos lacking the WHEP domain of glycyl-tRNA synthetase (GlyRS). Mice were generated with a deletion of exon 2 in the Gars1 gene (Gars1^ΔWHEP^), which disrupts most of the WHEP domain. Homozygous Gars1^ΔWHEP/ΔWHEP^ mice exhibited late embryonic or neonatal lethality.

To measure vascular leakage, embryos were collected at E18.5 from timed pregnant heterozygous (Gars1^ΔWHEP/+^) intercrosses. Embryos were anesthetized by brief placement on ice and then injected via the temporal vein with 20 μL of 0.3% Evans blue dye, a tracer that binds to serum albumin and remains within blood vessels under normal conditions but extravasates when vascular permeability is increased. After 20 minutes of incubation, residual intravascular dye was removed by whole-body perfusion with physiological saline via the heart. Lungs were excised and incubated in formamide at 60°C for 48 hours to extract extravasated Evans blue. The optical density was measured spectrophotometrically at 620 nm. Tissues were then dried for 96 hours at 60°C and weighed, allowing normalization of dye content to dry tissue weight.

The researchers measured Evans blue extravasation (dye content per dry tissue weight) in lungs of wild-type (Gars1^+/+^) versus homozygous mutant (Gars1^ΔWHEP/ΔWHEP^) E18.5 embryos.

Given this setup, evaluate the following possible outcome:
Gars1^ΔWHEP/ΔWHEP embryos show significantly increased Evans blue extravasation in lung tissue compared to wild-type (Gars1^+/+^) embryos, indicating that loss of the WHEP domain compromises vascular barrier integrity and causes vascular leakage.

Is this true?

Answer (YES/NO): YES